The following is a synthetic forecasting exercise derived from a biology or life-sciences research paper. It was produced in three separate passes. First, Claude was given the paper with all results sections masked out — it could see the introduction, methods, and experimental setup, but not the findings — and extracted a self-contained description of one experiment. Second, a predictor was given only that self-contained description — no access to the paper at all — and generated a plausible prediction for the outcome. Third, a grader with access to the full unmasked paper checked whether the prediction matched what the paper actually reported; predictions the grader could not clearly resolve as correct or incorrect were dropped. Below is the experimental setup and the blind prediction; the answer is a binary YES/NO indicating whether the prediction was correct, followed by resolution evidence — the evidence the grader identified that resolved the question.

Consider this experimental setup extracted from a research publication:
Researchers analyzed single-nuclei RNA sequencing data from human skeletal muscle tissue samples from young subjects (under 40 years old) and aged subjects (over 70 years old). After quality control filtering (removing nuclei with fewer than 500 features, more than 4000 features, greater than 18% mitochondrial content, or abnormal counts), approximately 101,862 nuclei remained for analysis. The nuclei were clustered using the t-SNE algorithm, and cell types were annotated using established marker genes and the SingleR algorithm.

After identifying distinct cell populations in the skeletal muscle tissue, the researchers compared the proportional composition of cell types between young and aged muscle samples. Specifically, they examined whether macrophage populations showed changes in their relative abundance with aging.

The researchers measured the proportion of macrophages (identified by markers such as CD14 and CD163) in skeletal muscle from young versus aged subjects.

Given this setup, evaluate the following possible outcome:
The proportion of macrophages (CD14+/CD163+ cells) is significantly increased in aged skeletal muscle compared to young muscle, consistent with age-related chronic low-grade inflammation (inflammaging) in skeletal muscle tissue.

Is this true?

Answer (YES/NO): NO